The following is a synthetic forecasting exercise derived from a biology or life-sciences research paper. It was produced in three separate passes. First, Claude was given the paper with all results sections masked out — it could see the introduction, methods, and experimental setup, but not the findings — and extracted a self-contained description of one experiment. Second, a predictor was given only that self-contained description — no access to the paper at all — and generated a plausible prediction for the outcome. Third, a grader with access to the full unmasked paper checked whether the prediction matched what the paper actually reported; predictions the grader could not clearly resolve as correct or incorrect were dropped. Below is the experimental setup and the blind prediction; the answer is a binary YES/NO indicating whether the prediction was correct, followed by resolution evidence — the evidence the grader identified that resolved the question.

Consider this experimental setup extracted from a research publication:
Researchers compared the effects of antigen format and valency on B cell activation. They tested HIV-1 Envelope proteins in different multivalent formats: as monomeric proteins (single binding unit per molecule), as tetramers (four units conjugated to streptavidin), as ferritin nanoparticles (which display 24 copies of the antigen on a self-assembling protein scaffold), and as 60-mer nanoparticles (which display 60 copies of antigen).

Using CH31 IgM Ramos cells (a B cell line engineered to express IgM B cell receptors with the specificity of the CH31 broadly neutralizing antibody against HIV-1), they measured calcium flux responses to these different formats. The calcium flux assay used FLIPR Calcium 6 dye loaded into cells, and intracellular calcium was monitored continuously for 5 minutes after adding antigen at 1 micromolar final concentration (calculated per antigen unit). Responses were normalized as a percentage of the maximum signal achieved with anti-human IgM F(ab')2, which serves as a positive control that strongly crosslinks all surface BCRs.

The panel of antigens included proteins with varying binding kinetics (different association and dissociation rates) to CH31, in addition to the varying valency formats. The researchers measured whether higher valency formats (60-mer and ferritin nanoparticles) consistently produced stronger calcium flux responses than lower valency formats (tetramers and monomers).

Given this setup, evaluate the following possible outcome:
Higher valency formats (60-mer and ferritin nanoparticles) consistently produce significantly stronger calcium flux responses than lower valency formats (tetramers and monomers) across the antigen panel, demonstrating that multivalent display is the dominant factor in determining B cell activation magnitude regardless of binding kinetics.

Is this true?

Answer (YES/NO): NO